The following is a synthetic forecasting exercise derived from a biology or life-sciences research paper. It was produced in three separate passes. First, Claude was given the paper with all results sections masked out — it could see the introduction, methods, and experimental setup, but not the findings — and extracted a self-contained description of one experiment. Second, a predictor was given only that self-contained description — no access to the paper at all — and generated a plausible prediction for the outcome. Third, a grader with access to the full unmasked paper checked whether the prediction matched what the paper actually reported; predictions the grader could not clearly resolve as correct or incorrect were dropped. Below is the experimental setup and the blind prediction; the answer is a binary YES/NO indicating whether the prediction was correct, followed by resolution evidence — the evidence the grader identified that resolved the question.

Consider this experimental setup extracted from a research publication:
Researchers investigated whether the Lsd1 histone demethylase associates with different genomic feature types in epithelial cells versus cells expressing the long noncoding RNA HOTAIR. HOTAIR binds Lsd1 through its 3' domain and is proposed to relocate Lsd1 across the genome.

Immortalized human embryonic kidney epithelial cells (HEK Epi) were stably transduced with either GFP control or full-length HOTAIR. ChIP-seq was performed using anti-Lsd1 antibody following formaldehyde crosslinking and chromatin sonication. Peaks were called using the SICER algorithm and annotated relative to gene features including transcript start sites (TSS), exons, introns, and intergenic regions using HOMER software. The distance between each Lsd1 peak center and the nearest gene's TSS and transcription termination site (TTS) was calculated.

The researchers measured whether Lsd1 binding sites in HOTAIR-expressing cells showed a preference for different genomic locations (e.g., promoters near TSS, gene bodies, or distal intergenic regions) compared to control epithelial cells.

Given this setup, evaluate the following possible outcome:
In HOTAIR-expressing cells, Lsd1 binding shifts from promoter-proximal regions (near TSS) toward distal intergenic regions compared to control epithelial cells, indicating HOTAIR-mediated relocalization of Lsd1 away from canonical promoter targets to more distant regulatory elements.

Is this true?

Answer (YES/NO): NO